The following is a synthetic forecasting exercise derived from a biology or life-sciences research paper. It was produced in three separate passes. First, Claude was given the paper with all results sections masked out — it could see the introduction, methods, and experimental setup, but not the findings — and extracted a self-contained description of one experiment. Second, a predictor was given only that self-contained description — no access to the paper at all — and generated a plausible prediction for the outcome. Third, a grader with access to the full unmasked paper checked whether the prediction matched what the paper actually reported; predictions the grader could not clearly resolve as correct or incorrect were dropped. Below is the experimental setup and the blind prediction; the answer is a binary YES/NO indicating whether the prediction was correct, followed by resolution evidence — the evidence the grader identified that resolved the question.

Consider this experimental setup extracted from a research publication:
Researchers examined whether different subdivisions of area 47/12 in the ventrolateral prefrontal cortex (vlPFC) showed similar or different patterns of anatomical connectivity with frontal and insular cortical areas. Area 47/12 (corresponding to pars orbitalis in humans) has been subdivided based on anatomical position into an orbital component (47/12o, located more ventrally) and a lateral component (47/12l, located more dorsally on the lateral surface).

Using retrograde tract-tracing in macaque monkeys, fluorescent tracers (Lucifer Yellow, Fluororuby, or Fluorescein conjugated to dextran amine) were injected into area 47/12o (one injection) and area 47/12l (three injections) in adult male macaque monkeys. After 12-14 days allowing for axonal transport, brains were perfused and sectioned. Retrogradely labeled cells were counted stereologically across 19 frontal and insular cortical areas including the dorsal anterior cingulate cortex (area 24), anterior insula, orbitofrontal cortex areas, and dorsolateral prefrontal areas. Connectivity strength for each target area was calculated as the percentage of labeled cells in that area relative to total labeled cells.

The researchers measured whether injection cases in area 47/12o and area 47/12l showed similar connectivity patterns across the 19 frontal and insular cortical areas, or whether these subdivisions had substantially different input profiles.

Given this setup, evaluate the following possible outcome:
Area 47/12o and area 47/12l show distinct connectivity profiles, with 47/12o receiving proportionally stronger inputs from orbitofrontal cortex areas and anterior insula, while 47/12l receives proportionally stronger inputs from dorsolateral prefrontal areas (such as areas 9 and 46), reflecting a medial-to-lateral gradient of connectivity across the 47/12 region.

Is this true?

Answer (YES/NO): NO